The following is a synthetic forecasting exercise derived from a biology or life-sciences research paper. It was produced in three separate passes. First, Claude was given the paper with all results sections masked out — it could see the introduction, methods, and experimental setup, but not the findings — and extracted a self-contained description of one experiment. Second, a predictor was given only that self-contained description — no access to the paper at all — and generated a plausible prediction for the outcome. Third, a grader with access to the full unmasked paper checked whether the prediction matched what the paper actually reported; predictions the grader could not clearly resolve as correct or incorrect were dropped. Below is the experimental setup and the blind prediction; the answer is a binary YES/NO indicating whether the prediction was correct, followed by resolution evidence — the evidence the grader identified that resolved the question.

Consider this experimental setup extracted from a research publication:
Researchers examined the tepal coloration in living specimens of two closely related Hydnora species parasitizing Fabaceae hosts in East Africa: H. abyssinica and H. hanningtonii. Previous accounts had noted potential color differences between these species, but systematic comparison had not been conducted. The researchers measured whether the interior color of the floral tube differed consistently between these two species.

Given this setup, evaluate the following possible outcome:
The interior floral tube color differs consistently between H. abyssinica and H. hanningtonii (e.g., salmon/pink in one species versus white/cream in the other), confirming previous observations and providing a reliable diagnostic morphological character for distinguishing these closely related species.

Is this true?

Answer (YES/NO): YES